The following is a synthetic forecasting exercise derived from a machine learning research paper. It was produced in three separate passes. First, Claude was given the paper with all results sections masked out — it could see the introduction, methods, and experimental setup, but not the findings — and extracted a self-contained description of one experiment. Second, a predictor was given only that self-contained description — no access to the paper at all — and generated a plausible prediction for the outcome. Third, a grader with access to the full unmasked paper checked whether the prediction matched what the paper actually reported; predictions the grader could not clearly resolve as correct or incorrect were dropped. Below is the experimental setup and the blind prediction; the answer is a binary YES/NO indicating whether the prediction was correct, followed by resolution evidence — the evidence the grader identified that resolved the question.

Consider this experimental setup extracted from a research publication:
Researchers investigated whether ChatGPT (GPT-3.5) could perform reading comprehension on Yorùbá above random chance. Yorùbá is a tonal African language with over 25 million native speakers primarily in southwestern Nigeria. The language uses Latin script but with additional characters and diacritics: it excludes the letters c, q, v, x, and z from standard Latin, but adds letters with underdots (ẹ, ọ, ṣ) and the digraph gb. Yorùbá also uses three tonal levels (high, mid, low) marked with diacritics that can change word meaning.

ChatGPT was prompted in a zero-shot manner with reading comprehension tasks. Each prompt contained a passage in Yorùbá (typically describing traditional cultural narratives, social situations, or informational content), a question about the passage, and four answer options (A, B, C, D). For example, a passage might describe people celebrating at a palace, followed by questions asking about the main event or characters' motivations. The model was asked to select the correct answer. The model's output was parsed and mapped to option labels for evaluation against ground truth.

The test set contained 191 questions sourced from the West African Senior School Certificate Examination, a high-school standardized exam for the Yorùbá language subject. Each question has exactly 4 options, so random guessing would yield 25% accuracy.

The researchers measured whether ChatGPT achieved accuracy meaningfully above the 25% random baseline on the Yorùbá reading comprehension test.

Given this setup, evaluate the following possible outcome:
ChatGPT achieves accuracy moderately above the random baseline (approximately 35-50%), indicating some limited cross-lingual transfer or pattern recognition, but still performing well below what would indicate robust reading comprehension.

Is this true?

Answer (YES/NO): NO